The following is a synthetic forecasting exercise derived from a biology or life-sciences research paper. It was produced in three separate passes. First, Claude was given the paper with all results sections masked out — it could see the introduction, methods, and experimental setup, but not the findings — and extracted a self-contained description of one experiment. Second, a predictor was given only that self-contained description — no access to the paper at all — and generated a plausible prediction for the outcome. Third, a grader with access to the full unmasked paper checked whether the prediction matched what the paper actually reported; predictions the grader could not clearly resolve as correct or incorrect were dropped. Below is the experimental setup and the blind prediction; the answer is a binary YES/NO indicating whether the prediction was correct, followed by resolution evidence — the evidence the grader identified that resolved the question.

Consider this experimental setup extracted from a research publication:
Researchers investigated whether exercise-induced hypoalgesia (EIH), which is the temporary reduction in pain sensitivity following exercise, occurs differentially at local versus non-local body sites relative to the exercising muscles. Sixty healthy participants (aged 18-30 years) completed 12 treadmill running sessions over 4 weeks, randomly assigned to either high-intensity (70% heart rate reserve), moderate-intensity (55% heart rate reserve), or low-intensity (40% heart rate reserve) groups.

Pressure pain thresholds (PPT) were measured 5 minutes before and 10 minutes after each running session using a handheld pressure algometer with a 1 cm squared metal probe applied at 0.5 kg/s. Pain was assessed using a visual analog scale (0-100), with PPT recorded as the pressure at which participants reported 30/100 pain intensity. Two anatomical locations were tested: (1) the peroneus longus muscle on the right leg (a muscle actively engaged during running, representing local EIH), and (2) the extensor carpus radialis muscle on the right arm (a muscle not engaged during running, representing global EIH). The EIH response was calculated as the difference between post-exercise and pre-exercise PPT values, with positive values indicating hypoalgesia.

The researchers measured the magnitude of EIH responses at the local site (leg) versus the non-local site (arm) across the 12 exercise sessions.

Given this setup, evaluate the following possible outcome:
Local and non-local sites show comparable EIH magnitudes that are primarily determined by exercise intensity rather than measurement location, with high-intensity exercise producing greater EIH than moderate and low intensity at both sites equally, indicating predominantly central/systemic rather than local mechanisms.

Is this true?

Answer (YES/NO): NO